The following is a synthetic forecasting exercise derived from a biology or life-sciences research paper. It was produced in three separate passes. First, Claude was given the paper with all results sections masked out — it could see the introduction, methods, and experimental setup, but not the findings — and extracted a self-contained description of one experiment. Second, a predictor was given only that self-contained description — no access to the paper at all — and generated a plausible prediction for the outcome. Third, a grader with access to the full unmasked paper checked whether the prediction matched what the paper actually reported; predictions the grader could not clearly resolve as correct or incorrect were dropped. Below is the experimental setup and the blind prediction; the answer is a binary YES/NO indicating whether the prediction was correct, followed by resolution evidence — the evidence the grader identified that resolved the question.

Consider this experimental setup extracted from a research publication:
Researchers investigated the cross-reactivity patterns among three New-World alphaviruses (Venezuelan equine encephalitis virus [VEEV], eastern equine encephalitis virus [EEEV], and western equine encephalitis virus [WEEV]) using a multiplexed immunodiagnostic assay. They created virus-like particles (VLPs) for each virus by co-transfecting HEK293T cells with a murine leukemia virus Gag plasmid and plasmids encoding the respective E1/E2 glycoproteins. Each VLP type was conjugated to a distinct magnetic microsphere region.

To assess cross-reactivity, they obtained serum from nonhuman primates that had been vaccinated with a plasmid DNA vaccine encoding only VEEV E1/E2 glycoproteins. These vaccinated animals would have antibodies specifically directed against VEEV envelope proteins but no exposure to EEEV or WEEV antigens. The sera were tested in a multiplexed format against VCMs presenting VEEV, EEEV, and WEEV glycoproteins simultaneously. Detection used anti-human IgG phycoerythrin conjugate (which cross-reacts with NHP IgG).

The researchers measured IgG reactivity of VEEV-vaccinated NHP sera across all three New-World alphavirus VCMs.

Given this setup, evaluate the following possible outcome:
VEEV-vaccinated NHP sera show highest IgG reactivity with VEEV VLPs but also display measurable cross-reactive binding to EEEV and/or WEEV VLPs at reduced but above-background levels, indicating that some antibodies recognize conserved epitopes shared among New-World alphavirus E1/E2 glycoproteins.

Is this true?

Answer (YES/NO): YES